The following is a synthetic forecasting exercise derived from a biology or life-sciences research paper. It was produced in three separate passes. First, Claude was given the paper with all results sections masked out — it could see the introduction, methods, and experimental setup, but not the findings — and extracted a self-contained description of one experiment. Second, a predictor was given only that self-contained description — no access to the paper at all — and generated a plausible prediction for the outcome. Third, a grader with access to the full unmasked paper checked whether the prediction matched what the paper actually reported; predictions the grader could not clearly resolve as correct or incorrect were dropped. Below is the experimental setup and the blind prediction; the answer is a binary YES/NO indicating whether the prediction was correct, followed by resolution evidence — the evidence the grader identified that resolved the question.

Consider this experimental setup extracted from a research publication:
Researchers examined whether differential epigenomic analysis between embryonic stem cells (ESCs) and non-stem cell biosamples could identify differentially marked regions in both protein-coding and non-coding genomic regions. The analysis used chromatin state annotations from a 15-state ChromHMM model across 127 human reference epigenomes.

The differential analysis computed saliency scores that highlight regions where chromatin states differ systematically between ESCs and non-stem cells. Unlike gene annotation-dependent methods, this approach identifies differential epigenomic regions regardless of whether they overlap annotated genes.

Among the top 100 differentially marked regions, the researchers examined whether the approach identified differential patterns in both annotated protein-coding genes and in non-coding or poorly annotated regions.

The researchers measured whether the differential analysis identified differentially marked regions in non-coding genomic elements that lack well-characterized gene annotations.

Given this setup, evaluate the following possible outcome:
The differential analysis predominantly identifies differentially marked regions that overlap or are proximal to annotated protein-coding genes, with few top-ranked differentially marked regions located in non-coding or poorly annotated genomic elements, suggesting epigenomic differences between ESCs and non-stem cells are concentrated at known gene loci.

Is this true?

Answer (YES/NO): NO